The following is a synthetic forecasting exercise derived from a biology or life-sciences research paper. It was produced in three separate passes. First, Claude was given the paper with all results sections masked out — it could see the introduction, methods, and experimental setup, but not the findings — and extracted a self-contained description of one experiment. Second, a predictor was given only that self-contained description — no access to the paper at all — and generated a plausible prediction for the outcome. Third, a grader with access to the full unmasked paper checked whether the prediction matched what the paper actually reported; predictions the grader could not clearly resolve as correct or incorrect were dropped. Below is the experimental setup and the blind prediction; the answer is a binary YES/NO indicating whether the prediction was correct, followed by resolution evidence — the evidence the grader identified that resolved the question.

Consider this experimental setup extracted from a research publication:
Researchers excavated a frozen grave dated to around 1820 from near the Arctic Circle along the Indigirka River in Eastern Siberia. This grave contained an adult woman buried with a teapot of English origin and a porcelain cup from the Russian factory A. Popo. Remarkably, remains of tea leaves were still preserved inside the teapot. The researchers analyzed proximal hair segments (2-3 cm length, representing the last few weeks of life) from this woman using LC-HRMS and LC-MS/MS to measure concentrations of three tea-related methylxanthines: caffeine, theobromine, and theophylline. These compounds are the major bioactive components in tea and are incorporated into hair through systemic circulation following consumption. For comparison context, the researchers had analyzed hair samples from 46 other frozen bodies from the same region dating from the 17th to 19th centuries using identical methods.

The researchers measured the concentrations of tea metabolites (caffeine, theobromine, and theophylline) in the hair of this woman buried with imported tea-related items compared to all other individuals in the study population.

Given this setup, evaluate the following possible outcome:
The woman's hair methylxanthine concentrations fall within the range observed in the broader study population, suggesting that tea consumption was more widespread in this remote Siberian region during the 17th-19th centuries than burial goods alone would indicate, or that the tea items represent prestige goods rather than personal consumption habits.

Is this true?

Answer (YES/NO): NO